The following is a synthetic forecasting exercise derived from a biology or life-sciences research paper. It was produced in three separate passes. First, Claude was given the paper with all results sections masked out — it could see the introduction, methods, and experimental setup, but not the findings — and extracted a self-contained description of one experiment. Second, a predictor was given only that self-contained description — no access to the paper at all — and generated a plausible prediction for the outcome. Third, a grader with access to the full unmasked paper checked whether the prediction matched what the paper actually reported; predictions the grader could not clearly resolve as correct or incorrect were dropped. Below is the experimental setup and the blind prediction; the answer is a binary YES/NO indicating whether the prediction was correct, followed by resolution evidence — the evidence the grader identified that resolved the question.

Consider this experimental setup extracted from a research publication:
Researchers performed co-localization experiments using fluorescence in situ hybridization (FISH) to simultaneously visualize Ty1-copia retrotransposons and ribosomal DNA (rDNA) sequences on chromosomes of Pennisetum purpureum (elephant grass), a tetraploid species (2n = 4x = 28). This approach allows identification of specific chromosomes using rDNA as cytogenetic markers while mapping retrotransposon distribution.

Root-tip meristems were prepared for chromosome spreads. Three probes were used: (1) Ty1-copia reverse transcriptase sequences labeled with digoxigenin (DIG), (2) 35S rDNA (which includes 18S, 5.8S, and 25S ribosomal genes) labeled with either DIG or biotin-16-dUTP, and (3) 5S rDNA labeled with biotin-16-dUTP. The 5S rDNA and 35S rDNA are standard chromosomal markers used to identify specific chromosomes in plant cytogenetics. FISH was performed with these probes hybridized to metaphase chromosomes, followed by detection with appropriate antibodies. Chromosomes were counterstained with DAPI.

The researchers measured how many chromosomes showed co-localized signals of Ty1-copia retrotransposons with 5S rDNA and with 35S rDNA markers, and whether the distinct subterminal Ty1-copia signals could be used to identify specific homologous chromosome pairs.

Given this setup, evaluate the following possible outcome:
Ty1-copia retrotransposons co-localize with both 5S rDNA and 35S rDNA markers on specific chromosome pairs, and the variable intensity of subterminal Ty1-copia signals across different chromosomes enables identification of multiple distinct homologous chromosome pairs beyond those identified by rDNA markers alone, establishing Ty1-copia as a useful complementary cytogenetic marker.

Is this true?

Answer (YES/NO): NO